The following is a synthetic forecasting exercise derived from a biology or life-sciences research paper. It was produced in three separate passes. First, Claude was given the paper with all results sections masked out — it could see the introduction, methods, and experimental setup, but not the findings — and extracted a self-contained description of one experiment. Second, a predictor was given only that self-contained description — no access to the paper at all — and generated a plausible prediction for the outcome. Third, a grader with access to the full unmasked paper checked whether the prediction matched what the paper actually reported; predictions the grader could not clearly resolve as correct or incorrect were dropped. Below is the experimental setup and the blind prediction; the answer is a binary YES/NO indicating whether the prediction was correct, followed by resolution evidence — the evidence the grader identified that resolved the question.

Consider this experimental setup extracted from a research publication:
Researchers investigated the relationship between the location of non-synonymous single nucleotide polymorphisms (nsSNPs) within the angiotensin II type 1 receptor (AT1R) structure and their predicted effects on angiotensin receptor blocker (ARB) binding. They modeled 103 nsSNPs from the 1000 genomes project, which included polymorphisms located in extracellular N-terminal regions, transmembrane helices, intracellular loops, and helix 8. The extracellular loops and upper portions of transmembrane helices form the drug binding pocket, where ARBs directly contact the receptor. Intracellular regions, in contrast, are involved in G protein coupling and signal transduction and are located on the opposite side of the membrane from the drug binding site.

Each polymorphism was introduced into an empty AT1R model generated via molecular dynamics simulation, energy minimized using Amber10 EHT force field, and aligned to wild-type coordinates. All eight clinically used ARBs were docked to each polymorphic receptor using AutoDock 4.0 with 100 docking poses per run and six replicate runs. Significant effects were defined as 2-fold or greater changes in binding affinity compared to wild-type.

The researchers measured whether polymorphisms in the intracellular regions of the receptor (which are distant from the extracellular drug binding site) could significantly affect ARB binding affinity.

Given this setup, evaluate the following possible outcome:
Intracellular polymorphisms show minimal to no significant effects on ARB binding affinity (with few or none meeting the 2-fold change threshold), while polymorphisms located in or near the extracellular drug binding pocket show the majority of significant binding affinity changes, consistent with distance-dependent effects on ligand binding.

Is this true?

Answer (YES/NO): NO